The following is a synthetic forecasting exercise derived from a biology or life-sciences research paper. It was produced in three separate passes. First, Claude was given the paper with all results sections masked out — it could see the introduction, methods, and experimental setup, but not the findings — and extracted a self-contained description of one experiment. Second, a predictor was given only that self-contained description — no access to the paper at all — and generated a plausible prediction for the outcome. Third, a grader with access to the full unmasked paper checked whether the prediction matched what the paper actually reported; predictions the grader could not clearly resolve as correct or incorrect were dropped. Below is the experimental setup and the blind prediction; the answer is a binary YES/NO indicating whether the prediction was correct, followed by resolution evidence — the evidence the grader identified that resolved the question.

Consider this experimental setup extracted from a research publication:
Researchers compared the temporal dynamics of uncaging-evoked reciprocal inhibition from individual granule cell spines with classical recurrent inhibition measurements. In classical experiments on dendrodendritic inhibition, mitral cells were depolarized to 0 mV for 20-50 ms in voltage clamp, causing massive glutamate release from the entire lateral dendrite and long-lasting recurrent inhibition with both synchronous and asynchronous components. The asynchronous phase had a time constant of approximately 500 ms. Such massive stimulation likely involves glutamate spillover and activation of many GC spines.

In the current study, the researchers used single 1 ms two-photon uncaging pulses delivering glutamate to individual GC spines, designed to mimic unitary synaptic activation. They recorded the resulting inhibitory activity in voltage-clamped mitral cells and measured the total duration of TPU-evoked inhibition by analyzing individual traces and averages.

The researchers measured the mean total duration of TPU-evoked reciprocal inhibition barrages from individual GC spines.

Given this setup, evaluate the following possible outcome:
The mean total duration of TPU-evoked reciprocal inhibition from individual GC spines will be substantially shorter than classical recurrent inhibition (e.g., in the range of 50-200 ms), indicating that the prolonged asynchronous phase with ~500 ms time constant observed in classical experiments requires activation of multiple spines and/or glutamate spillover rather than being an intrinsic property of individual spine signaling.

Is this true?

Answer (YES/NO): YES